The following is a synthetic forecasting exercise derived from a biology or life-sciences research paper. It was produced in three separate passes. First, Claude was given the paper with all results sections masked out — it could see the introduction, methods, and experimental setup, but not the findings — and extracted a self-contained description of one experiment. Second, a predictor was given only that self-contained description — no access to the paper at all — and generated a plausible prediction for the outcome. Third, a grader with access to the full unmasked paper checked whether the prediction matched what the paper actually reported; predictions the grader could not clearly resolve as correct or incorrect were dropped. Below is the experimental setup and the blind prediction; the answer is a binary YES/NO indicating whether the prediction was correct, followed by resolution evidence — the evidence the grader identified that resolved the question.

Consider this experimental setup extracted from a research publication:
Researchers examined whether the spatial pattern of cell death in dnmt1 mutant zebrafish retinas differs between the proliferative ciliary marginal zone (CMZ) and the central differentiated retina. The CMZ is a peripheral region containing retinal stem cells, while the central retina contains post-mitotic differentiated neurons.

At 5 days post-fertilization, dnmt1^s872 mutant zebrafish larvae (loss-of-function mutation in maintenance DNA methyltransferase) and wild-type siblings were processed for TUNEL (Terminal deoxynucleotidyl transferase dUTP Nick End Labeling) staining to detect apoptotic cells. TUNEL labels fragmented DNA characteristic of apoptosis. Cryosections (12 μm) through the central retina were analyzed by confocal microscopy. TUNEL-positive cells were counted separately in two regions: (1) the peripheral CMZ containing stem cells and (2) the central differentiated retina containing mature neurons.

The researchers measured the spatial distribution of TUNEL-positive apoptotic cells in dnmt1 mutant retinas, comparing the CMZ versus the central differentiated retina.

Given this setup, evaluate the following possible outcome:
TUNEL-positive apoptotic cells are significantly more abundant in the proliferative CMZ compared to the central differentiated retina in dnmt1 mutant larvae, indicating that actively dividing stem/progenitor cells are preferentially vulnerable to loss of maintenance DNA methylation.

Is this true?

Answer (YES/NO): NO